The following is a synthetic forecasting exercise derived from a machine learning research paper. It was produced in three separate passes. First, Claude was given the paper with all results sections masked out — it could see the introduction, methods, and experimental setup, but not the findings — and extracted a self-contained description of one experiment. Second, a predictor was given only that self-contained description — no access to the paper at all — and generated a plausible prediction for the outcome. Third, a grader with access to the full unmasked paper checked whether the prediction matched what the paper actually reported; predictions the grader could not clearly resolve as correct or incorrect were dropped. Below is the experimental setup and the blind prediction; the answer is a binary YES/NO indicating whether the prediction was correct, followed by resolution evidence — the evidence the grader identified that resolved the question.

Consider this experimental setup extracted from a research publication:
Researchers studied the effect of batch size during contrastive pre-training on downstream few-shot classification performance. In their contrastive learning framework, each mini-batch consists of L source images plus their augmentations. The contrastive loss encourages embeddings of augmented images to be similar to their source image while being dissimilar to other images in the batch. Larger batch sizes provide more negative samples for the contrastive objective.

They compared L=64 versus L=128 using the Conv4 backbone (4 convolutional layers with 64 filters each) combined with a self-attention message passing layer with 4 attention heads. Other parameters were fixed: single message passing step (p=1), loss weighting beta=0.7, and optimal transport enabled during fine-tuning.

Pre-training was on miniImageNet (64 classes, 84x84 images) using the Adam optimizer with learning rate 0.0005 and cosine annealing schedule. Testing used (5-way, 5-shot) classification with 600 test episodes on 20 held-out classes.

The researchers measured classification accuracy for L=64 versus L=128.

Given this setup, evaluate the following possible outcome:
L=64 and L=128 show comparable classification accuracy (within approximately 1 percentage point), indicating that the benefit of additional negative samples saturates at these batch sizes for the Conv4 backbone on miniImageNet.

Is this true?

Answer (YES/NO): NO